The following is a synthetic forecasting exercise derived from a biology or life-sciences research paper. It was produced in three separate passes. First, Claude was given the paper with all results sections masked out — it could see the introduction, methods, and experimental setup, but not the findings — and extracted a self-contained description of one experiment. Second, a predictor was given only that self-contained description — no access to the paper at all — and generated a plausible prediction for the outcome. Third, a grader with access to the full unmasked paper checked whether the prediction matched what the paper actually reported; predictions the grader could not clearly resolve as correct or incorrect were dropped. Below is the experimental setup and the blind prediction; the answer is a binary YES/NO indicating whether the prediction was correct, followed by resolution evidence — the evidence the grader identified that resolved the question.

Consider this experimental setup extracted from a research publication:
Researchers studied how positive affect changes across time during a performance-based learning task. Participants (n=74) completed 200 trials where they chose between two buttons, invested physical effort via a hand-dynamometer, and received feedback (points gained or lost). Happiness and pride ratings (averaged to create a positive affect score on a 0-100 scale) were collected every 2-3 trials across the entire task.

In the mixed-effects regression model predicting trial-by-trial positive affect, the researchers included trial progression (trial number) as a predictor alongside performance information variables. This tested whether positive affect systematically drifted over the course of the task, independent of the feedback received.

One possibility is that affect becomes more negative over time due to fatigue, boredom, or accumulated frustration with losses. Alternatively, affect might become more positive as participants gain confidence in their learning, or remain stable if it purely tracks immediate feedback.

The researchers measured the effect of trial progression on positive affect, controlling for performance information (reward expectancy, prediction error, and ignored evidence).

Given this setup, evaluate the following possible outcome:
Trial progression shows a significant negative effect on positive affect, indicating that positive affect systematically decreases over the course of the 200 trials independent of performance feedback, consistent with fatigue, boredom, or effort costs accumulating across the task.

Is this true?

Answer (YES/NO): YES